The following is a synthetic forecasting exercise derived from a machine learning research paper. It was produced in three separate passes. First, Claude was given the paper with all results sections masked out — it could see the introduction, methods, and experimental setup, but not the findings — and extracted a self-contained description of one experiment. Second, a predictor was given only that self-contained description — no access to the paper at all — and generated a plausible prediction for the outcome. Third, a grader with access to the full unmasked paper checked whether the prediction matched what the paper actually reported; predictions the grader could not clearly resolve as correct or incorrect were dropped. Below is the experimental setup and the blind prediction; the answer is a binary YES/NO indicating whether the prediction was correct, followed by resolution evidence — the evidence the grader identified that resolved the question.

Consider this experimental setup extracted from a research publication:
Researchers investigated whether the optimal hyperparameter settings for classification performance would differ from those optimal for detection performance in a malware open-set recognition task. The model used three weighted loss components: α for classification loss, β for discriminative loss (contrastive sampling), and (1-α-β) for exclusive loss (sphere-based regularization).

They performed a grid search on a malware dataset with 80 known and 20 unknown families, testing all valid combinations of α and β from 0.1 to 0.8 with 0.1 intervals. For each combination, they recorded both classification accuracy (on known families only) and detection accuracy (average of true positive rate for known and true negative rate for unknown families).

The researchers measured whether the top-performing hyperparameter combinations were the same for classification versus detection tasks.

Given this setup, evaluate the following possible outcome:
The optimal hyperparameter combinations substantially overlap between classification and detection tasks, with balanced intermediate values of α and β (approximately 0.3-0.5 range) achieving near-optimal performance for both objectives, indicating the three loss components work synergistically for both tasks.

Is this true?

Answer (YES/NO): NO